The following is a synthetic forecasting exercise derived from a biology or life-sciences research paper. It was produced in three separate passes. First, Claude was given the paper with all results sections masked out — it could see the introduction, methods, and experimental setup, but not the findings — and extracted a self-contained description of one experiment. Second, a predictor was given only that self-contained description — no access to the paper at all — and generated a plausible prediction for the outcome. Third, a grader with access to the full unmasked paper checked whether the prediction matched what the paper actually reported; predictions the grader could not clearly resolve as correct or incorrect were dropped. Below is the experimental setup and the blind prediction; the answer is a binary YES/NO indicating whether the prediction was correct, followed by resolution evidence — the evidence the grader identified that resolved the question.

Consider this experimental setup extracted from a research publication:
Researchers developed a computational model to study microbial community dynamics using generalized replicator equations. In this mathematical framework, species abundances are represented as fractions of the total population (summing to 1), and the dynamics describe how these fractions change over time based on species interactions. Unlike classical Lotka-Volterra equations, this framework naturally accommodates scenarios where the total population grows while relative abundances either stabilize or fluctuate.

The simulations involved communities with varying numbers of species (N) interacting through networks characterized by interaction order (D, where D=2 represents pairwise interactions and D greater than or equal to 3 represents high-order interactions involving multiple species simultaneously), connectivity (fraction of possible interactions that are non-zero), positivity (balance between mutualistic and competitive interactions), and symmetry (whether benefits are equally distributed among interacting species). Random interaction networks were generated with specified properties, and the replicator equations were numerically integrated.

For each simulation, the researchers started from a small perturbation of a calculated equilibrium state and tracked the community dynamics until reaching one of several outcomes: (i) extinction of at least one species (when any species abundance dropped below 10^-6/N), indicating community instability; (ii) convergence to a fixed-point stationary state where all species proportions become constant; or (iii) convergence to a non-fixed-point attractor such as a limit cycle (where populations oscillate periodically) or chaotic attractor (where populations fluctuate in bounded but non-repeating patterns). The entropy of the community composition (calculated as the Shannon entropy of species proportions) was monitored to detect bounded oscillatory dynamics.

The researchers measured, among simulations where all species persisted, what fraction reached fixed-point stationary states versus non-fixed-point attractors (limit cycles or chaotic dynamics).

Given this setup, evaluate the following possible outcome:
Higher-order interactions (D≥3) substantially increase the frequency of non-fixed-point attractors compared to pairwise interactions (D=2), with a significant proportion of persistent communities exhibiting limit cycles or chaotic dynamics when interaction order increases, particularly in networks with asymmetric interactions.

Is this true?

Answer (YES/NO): NO